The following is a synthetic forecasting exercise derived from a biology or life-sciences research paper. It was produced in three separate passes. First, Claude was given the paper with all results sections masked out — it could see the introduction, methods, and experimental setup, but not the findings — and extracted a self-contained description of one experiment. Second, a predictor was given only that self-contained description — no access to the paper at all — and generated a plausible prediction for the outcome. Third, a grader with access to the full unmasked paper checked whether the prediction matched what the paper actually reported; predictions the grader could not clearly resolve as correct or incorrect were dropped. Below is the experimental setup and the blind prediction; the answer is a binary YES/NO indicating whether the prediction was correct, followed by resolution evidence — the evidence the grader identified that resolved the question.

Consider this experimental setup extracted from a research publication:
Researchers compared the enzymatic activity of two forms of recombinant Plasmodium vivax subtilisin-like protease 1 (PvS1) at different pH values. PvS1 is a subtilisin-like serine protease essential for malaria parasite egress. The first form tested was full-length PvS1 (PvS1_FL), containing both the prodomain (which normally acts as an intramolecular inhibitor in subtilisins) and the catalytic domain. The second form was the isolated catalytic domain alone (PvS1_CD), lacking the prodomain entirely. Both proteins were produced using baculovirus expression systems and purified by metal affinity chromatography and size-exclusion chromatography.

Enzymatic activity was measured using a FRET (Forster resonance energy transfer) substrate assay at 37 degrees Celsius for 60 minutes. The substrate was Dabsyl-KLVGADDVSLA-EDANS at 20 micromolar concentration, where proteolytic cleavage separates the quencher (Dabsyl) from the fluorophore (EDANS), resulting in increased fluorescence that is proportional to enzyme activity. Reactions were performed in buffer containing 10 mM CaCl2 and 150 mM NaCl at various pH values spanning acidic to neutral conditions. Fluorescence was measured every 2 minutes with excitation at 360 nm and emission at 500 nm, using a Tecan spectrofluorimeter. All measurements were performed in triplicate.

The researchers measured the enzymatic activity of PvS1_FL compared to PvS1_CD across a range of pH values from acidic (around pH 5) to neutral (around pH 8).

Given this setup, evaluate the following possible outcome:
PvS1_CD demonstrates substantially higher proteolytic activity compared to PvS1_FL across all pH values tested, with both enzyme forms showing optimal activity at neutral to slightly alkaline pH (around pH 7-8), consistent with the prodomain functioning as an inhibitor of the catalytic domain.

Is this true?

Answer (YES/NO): YES